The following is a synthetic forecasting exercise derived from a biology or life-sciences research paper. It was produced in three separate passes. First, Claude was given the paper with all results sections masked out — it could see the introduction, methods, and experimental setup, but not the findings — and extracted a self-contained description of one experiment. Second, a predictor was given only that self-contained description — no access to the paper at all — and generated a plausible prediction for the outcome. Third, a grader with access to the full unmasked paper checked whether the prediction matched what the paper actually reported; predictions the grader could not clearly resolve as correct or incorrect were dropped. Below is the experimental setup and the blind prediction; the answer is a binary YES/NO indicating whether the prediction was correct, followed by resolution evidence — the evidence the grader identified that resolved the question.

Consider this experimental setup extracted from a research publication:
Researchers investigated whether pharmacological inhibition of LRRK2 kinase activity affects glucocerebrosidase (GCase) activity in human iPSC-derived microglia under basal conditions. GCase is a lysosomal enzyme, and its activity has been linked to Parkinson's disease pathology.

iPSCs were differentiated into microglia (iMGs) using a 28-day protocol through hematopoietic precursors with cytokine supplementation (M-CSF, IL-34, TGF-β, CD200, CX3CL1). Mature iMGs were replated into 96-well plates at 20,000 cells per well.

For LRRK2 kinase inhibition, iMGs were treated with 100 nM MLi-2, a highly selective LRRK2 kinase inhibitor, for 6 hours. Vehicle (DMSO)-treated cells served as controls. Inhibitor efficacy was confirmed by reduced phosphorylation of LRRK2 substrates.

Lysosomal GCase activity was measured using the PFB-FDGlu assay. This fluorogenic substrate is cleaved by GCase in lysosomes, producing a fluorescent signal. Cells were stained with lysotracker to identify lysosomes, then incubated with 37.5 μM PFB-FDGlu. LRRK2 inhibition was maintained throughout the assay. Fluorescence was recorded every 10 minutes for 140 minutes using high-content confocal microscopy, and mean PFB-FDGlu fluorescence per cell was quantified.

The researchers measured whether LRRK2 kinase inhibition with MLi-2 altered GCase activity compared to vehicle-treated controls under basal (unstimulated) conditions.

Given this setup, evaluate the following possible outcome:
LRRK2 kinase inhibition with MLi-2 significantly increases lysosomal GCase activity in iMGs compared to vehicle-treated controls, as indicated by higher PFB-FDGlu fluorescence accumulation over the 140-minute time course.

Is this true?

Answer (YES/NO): NO